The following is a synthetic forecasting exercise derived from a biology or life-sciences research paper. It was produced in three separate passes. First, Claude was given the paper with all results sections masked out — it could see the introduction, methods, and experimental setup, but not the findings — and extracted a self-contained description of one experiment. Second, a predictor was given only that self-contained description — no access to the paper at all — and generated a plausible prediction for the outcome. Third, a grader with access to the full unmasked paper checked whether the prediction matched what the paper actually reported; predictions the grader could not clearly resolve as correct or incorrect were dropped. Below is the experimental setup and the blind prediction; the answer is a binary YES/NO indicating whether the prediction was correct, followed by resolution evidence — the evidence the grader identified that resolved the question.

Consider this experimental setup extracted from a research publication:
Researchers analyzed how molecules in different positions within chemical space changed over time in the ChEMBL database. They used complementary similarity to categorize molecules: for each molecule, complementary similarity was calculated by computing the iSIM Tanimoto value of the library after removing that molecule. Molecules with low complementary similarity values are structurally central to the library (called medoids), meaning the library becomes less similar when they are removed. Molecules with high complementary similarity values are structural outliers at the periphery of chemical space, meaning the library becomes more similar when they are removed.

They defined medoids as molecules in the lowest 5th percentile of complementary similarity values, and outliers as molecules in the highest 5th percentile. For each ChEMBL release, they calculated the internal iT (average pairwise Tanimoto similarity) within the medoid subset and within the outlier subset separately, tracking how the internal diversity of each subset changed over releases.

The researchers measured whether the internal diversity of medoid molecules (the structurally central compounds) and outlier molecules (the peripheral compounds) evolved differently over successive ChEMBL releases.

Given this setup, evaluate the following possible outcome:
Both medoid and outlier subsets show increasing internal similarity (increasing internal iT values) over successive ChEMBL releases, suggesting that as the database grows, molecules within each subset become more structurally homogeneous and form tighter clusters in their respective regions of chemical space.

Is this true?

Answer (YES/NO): NO